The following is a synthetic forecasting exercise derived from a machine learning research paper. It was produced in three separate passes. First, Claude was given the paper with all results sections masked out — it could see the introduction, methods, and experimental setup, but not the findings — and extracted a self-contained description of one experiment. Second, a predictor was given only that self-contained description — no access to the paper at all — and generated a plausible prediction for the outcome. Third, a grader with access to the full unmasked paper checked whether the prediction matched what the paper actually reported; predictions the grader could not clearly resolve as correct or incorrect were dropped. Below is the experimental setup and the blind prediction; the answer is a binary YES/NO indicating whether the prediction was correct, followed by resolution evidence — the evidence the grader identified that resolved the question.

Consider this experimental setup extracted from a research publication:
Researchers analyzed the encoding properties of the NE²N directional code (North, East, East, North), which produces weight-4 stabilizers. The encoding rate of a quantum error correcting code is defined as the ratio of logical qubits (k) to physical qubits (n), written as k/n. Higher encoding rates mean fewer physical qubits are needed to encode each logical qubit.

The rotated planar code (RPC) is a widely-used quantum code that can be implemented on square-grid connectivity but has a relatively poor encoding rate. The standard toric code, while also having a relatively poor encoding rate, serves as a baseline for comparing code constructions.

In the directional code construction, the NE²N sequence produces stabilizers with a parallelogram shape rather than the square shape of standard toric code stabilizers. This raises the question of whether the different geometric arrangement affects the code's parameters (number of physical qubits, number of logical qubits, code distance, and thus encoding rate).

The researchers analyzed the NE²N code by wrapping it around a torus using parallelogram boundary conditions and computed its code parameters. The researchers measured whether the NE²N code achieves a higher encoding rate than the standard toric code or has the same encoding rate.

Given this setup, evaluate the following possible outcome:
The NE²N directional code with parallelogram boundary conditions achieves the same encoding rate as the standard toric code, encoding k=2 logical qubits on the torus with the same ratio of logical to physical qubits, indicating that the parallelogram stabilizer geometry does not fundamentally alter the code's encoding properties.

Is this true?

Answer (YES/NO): YES